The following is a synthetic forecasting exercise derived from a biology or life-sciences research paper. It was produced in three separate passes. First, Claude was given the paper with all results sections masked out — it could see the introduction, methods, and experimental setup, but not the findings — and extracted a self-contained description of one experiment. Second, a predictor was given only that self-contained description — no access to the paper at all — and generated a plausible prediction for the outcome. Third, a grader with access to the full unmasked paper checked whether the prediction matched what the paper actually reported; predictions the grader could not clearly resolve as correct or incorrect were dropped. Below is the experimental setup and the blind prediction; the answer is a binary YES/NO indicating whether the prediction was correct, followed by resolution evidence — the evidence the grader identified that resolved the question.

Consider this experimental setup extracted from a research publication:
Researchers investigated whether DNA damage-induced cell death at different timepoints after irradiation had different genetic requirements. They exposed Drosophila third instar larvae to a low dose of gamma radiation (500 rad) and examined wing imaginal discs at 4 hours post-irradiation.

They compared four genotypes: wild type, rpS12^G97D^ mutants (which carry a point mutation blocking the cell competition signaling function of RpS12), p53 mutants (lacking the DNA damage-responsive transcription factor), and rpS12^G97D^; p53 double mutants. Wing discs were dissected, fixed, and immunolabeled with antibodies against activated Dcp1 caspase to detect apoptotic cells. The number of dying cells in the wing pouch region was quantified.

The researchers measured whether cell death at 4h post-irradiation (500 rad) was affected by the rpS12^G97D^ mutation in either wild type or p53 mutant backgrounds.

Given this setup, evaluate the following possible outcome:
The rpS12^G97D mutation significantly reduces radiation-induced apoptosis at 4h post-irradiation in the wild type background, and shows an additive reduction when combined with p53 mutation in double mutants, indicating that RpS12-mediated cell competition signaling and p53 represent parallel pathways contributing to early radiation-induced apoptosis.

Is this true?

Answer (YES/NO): NO